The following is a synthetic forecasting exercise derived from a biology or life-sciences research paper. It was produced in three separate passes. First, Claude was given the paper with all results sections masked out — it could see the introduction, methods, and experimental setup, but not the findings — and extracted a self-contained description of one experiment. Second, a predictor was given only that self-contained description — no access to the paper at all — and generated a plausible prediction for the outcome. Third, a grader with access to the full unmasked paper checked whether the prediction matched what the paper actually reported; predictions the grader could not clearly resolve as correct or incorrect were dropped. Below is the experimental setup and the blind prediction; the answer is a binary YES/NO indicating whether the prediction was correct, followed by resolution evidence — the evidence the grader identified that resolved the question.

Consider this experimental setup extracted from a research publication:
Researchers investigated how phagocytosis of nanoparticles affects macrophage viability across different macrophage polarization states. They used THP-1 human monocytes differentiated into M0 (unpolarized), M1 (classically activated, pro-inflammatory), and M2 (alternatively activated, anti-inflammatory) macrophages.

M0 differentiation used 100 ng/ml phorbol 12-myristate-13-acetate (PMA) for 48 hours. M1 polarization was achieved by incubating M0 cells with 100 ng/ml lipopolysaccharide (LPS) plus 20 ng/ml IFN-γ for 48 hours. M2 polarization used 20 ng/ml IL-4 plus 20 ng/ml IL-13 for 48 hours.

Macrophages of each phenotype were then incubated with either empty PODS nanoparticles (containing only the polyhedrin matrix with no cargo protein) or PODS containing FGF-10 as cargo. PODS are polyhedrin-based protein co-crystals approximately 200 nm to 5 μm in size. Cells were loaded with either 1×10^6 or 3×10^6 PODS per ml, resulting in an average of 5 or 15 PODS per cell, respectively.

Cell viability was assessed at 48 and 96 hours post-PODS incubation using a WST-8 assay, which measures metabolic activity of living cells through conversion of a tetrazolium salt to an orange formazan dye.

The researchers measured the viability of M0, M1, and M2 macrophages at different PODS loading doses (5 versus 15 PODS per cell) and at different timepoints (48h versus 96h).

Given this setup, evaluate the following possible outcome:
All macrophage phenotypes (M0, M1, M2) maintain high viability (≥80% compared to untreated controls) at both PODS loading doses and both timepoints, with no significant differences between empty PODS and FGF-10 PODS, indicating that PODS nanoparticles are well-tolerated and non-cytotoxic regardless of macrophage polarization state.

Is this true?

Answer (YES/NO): YES